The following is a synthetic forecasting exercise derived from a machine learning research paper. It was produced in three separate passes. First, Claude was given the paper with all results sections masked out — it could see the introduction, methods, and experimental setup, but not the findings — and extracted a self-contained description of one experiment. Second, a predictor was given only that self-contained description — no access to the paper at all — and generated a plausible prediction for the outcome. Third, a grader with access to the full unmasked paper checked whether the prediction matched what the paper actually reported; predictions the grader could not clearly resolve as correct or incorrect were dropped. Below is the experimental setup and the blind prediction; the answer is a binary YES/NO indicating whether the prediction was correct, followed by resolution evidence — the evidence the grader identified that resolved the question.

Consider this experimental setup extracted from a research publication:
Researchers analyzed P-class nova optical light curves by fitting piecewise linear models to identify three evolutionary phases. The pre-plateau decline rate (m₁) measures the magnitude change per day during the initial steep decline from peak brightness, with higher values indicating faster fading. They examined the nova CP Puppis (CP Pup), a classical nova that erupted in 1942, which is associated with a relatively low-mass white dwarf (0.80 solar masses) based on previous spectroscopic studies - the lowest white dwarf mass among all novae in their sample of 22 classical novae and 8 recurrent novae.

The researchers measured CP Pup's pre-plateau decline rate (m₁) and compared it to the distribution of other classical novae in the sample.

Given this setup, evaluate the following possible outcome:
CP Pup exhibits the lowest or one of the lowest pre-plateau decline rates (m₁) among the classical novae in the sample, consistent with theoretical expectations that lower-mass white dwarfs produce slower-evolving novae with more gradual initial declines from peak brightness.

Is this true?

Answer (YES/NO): NO